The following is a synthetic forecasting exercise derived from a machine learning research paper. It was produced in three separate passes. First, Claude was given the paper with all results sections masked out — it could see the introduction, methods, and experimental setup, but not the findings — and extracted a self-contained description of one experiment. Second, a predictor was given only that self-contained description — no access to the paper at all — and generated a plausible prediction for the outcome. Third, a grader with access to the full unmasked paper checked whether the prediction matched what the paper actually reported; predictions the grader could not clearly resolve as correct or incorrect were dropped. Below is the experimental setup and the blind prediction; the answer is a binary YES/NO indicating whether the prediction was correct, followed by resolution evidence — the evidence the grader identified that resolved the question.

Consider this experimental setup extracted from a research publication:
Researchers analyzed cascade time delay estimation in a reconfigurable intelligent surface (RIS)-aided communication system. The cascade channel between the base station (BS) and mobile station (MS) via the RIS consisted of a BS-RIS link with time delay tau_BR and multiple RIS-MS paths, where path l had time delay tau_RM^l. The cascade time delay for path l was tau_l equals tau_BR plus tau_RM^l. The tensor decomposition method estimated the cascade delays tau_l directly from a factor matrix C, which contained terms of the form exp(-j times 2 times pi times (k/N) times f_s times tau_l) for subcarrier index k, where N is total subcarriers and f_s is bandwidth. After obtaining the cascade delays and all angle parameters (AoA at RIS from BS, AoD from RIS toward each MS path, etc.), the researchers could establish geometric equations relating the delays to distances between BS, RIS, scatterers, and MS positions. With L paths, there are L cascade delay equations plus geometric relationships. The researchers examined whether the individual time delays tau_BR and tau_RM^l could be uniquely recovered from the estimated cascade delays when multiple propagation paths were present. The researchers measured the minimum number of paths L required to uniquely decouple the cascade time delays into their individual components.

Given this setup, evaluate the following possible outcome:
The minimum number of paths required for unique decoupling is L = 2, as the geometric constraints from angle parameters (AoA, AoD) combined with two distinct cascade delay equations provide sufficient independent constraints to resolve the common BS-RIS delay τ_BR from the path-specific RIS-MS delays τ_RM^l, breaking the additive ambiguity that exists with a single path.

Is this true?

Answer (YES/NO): YES